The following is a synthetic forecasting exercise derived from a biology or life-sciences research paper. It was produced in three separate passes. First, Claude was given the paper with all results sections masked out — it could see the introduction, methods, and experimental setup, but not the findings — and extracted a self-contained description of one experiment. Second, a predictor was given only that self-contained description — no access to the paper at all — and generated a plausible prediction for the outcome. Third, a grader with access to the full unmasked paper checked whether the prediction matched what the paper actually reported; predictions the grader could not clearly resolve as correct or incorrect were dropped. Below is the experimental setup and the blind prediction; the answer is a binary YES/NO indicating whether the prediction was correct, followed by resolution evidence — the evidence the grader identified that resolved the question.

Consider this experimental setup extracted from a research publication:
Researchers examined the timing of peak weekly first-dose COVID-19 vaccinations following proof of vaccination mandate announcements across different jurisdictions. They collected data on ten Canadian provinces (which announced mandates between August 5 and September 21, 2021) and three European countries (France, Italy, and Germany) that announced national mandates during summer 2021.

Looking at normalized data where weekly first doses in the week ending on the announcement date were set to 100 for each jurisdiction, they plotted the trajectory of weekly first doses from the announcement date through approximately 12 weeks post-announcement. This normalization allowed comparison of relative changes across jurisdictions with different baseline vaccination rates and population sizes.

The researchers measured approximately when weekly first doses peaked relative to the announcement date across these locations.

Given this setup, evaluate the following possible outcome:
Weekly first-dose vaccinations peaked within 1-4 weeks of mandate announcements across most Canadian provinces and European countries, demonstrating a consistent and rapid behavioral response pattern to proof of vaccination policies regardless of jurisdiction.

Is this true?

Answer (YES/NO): YES